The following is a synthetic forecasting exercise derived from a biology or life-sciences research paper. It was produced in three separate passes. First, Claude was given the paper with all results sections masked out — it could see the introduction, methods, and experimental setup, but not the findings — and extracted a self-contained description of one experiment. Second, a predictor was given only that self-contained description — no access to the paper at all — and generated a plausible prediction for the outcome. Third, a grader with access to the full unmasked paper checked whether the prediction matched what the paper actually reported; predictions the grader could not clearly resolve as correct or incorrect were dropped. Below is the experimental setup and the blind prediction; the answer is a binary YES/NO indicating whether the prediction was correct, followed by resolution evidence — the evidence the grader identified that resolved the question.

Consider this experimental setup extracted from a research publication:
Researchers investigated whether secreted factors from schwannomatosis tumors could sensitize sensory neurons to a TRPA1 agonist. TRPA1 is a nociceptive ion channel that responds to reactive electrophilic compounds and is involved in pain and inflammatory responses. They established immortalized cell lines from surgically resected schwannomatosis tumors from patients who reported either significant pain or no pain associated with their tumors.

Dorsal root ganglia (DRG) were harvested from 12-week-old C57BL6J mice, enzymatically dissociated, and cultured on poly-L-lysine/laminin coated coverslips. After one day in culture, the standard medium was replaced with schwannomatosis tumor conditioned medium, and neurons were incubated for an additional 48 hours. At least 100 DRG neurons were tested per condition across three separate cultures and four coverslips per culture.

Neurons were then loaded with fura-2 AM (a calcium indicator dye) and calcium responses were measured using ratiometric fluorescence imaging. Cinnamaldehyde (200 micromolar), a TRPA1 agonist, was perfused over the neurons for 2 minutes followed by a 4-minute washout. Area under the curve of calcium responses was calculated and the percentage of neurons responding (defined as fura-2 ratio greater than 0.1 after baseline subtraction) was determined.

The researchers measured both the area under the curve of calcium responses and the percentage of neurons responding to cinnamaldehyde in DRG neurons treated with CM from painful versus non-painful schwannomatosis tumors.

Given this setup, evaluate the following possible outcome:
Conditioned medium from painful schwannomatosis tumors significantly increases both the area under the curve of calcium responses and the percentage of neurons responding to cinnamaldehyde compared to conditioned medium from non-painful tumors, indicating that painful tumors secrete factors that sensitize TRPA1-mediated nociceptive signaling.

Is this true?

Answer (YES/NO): NO